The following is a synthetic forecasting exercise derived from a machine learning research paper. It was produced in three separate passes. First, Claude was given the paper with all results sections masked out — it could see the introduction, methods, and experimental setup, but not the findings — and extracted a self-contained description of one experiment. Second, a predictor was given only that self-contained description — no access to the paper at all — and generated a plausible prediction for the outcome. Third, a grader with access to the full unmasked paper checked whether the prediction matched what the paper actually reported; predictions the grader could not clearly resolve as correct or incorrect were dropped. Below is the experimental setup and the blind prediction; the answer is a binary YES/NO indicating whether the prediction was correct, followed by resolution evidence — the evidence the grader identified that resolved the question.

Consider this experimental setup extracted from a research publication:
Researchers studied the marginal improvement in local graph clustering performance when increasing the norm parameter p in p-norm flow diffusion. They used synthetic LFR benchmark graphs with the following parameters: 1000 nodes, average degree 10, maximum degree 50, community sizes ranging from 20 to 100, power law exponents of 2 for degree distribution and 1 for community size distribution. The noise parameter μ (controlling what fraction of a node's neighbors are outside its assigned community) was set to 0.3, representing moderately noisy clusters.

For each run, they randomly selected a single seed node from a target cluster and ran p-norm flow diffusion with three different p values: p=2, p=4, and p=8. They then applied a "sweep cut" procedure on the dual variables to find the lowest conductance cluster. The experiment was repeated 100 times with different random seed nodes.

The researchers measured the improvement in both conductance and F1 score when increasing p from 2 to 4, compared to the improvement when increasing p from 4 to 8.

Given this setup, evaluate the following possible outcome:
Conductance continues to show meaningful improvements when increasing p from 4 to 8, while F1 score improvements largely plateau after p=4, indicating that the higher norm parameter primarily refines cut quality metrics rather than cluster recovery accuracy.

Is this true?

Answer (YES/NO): NO